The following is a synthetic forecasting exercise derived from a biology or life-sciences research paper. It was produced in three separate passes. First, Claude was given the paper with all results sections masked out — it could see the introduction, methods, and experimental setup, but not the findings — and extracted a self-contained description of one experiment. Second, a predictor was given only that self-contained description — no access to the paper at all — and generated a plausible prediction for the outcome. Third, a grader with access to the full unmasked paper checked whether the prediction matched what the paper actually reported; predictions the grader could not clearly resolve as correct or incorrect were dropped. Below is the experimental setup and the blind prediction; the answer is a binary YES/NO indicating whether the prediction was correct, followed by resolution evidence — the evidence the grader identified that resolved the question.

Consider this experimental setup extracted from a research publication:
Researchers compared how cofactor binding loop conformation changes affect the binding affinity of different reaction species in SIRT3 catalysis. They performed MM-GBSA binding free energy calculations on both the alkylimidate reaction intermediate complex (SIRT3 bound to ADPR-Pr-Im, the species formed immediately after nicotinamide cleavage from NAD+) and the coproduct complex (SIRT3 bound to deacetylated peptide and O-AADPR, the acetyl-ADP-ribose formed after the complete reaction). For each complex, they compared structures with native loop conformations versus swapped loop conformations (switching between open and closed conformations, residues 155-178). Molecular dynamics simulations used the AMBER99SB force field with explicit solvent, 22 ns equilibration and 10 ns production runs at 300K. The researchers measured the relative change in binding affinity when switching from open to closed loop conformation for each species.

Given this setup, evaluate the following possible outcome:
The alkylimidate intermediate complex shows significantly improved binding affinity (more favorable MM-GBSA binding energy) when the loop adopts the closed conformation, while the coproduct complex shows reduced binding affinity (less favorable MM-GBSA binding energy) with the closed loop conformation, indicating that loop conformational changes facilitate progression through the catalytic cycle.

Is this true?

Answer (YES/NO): NO